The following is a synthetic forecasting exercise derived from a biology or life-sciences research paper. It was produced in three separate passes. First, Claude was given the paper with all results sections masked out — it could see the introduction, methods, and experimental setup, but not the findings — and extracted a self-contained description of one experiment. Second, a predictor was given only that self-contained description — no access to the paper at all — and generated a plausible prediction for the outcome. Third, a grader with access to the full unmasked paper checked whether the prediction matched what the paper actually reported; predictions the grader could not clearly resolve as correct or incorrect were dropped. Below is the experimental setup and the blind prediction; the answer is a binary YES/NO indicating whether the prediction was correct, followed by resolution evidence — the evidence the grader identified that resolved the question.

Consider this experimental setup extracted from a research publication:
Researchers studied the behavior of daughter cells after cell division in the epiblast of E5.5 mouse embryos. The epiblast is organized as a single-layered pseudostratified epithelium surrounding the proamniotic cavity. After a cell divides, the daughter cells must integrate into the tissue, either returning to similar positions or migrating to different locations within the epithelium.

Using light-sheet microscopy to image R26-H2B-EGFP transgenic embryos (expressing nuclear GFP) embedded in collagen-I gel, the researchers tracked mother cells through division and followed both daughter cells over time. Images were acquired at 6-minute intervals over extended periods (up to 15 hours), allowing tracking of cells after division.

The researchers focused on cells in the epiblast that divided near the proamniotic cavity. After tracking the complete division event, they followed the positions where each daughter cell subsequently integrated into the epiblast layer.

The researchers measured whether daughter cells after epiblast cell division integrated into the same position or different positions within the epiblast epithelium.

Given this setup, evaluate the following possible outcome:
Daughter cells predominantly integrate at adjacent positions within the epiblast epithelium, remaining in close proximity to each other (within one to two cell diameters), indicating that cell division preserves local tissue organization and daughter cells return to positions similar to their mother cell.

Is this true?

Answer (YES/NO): NO